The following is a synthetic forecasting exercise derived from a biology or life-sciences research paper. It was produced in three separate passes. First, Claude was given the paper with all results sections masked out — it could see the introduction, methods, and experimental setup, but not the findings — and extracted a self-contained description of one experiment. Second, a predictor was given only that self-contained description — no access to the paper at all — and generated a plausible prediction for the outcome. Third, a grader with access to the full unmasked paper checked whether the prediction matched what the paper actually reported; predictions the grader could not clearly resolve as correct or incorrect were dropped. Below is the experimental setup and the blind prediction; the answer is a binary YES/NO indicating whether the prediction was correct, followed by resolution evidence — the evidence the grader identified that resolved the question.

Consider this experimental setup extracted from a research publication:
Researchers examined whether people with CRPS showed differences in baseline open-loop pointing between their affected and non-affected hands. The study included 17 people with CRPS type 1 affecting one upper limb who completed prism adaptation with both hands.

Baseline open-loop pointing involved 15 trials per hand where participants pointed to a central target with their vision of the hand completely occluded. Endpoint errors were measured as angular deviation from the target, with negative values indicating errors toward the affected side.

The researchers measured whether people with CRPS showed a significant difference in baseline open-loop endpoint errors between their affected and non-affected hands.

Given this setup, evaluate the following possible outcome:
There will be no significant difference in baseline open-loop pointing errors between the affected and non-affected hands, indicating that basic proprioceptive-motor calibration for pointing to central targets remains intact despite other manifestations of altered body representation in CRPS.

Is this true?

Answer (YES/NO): YES